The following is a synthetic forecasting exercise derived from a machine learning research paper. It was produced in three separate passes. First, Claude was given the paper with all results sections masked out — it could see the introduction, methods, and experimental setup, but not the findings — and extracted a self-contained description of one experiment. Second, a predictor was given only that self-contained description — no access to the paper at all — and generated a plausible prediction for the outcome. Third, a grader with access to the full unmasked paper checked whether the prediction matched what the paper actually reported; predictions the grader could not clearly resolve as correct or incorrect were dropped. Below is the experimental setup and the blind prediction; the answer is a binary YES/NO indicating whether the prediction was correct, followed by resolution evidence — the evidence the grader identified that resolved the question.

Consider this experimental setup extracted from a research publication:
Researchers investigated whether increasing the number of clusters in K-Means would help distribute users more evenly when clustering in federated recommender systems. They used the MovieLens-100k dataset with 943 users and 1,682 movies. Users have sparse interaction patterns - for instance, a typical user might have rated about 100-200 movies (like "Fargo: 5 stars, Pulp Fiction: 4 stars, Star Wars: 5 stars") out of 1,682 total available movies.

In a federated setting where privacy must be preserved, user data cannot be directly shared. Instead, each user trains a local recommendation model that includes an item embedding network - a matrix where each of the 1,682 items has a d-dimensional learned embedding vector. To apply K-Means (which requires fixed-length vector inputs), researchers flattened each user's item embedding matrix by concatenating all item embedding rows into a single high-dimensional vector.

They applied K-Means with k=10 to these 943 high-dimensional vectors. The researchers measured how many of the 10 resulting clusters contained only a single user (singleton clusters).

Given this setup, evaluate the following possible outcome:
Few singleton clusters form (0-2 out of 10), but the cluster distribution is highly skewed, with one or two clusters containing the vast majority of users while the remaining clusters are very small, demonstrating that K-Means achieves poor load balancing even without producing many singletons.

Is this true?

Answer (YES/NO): NO